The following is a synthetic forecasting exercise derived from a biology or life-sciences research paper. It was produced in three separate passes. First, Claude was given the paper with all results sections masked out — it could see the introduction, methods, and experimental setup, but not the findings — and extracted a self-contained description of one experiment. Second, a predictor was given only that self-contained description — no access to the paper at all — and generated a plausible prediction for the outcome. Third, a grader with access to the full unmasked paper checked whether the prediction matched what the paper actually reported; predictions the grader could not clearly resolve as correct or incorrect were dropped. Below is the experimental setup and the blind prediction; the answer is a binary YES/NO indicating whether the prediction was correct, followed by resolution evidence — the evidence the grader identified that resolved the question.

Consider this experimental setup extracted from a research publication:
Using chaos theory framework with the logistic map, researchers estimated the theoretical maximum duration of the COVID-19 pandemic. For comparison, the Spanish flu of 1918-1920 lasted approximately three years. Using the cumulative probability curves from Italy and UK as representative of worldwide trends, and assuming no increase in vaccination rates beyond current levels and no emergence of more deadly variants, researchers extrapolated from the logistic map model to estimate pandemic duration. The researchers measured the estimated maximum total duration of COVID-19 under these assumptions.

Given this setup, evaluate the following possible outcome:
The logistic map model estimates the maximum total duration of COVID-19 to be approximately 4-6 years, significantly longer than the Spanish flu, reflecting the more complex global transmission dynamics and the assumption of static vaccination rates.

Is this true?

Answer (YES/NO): YES